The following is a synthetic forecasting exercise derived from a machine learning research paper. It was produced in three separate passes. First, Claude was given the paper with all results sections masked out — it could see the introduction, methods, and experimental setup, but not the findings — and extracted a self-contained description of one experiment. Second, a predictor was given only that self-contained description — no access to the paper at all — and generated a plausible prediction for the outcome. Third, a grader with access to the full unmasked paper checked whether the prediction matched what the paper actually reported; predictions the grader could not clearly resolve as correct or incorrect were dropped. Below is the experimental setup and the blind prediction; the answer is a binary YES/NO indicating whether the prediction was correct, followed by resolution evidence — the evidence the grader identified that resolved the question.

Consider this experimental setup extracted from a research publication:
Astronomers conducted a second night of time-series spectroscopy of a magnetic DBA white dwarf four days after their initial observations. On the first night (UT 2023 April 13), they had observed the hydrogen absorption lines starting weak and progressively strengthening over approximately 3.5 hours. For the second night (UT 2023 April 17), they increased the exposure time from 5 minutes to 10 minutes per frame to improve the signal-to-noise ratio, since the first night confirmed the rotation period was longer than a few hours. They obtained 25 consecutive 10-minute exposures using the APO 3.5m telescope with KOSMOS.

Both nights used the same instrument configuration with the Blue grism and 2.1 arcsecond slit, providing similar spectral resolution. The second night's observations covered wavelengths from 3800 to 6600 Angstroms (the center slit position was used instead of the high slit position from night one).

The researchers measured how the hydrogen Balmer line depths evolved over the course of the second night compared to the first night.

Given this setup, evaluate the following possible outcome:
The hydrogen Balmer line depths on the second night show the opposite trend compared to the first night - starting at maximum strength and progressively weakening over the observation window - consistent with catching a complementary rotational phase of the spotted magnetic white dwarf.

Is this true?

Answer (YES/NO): YES